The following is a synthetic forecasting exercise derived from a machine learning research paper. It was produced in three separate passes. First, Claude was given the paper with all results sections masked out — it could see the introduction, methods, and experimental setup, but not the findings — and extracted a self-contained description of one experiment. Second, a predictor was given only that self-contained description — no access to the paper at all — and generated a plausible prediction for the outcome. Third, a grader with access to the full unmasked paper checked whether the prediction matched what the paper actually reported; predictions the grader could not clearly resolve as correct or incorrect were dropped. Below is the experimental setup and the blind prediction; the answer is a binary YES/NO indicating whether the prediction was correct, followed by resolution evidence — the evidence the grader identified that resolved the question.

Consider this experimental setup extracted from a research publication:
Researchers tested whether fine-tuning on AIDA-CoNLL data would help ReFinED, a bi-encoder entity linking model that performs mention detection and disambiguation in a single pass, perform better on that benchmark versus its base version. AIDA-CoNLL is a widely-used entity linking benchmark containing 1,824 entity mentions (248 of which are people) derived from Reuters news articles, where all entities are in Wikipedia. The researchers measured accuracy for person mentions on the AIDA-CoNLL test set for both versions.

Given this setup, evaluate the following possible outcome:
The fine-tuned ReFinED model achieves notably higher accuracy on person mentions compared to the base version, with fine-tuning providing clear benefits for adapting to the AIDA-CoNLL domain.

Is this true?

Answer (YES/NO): NO